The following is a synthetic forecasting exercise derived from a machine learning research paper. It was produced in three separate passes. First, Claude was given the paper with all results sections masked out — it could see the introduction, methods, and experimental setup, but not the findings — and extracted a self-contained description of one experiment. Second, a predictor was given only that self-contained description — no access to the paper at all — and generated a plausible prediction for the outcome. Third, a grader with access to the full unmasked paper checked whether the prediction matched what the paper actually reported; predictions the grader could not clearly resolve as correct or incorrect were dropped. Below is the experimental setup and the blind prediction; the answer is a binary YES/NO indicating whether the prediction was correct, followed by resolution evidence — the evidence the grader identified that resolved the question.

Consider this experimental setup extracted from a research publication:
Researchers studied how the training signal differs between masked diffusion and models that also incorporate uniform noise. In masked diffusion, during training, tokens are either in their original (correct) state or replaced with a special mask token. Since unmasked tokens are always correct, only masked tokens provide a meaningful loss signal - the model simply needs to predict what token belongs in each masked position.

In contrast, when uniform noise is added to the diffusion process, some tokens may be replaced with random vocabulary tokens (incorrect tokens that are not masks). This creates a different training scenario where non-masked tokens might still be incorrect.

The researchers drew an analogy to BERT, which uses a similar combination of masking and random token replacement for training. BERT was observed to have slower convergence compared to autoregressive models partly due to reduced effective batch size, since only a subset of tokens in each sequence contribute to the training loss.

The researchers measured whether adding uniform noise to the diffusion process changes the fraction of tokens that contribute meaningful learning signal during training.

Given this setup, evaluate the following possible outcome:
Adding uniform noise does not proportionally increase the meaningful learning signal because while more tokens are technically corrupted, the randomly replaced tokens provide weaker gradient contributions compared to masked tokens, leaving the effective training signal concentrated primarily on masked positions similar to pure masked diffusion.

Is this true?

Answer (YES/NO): NO